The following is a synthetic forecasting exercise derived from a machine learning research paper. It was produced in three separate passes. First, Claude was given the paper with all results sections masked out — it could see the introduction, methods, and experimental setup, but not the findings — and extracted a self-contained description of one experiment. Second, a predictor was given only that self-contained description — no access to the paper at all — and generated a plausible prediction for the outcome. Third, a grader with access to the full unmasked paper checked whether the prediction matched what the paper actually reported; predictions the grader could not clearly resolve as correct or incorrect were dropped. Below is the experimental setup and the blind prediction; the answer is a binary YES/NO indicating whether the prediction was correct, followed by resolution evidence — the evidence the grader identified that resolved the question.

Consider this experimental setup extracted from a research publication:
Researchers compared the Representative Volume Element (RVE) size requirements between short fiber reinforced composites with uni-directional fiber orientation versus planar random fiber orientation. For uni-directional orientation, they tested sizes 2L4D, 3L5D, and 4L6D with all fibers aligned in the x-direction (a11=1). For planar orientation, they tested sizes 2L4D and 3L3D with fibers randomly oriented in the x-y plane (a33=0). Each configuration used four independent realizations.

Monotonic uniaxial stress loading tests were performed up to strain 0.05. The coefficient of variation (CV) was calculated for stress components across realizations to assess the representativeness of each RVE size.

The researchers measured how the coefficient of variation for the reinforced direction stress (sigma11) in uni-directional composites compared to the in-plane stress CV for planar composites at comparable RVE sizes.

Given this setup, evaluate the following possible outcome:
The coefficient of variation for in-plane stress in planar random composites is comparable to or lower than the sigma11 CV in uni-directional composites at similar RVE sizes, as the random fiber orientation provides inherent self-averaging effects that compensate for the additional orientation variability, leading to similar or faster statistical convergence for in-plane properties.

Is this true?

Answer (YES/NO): YES